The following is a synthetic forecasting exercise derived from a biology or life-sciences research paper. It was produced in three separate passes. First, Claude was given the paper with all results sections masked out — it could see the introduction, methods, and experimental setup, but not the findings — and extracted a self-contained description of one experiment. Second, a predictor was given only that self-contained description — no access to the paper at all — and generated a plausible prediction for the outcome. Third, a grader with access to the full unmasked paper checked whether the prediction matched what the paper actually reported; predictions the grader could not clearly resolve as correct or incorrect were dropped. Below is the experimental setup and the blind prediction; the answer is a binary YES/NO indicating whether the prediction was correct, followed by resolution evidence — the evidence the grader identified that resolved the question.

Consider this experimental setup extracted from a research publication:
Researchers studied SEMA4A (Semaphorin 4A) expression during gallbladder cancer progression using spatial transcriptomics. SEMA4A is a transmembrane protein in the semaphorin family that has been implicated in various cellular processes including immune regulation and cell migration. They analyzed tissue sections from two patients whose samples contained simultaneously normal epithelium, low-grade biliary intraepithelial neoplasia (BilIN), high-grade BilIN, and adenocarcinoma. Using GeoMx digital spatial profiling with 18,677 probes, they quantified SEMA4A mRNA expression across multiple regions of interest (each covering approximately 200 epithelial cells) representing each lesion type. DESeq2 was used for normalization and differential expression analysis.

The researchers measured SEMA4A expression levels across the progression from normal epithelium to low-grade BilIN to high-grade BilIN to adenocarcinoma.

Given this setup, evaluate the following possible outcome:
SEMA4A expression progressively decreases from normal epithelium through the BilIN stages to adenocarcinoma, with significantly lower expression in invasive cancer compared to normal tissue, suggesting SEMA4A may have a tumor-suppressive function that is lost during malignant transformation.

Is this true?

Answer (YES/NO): YES